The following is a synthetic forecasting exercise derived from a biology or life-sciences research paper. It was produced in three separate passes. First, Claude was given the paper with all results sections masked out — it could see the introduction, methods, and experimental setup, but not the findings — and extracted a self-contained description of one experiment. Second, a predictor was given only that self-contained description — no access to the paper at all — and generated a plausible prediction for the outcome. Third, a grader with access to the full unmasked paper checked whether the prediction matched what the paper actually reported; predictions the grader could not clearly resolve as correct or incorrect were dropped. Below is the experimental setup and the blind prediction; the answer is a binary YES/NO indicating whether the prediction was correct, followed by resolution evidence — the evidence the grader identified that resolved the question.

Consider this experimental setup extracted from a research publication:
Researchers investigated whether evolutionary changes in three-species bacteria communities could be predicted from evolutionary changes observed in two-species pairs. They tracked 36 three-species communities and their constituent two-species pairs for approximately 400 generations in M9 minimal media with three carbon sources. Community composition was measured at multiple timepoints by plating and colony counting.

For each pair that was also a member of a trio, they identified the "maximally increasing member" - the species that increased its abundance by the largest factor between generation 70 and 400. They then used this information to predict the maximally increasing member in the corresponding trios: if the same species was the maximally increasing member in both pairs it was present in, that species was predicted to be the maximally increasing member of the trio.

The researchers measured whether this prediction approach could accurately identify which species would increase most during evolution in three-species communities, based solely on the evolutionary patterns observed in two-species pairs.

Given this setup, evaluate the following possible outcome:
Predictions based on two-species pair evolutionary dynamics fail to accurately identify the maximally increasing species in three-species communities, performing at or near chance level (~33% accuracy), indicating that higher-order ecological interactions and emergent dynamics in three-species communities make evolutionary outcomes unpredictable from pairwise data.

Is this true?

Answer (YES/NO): NO